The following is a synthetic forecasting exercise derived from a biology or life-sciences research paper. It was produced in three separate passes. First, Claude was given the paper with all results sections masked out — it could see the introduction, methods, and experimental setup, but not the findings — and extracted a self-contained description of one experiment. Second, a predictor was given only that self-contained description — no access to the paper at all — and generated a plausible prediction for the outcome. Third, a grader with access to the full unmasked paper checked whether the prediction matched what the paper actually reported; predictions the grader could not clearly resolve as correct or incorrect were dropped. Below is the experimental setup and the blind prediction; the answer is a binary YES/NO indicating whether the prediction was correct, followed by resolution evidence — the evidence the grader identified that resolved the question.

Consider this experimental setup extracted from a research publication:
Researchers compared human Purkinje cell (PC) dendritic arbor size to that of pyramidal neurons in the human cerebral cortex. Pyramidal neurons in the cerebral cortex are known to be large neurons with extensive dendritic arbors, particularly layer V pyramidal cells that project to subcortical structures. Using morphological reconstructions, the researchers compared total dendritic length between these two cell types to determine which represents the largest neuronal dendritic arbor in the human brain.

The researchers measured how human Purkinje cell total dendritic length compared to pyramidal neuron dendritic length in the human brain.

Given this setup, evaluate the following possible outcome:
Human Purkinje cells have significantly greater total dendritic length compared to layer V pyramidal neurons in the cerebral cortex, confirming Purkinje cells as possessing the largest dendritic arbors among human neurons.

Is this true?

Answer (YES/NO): YES